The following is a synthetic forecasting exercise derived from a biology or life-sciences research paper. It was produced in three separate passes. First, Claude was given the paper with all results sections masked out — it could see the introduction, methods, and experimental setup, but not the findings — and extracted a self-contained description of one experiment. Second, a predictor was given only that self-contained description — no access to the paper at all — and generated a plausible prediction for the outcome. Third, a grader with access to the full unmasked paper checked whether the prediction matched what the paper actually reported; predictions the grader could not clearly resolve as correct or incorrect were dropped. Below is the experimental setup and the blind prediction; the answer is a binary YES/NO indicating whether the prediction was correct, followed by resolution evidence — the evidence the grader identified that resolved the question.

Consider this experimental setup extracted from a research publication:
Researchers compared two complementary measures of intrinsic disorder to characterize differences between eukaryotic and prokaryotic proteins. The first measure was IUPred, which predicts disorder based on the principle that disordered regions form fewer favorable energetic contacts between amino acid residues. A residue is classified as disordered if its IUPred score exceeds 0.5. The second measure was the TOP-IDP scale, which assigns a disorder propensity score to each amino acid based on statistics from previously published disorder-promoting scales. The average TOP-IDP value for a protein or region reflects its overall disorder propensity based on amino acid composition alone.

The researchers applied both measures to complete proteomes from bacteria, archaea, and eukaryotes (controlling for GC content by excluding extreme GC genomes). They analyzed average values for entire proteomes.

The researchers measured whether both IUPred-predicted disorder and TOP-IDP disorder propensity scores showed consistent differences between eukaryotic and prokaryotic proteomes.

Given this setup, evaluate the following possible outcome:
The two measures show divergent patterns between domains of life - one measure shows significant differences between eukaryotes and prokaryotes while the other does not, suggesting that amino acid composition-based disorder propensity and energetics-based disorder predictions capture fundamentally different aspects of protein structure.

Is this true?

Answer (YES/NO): NO